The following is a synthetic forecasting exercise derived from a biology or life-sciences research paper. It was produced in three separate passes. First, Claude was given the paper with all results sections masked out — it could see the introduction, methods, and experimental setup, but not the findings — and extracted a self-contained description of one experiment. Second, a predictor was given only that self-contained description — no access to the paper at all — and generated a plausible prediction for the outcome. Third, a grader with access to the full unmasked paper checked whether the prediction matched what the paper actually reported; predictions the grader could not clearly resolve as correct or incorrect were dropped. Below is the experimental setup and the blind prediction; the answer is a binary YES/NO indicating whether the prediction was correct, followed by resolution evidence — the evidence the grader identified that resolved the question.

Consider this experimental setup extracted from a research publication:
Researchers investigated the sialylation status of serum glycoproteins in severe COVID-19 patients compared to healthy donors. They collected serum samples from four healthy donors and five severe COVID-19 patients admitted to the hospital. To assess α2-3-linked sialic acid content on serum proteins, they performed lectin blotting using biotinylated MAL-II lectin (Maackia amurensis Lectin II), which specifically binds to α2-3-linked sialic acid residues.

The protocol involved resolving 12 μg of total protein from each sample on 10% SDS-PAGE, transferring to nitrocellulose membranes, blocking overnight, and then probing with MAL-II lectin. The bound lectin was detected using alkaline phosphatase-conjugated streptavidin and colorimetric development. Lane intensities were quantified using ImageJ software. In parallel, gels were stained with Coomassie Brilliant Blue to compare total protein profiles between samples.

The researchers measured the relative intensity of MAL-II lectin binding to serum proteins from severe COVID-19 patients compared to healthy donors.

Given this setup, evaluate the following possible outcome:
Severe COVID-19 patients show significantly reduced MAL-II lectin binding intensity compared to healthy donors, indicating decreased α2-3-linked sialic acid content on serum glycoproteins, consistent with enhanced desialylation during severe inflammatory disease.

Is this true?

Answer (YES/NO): YES